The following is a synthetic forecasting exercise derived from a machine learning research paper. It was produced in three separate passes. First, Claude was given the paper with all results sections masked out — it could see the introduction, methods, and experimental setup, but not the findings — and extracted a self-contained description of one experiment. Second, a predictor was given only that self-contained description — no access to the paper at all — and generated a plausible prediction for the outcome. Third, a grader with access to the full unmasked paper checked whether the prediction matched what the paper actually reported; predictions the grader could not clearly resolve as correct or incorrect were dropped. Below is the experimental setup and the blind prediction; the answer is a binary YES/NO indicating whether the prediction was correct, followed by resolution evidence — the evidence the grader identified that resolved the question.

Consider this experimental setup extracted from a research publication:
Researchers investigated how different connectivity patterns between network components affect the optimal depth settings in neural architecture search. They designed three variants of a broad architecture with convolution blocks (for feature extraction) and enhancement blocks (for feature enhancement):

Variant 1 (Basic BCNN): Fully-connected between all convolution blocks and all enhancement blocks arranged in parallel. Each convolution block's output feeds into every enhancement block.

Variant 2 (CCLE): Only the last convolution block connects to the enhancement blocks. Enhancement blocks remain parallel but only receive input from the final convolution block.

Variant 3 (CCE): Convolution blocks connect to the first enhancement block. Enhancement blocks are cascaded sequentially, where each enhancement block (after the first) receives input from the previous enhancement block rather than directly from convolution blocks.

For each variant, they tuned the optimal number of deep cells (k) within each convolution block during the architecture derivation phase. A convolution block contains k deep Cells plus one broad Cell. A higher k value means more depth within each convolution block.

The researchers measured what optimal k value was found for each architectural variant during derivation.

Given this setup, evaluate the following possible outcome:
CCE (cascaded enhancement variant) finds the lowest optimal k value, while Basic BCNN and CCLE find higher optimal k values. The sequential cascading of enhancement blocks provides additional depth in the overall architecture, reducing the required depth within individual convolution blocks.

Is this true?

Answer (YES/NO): NO